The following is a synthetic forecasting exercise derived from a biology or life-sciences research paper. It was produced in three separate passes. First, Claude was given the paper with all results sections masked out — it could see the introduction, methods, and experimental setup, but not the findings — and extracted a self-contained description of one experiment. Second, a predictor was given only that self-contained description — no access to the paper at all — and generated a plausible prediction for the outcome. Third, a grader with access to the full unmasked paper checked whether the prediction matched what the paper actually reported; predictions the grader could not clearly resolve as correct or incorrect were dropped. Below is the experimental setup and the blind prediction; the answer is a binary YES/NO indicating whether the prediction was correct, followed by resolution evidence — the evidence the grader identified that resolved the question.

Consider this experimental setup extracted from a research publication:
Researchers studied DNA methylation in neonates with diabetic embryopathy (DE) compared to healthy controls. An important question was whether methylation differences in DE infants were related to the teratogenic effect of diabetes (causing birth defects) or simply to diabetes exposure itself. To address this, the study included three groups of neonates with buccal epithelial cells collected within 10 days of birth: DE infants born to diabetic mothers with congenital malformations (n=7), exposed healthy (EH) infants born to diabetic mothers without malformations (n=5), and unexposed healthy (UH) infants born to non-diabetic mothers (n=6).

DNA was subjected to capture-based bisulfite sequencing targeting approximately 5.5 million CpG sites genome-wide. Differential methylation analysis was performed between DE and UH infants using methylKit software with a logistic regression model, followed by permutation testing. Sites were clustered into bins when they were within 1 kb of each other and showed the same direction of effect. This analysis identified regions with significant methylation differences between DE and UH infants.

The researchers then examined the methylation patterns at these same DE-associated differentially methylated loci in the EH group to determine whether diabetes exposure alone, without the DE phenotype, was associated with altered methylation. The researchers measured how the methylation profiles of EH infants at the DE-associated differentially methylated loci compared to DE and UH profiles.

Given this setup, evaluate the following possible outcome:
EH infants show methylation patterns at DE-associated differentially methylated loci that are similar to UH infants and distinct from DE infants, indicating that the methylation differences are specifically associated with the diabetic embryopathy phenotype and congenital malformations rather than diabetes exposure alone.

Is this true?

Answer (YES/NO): NO